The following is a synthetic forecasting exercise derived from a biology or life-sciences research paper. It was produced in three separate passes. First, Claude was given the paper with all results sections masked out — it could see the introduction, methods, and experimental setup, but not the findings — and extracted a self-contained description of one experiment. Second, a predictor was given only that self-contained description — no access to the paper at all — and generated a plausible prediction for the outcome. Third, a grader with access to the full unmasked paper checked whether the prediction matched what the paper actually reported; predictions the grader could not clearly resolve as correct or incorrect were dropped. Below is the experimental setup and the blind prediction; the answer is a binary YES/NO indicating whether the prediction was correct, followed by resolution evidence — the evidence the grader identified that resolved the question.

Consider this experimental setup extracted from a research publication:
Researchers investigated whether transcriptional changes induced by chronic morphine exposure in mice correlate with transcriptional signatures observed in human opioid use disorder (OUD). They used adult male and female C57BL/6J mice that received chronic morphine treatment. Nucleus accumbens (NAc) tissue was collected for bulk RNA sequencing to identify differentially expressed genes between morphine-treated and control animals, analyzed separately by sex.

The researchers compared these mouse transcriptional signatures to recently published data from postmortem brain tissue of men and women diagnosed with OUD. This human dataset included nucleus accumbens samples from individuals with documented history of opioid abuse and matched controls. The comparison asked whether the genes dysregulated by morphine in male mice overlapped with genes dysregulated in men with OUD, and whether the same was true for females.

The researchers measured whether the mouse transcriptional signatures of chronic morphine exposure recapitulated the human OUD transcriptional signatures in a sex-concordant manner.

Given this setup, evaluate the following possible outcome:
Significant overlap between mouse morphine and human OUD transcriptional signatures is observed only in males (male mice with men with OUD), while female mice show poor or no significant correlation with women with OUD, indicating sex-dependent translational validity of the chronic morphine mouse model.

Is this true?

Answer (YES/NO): NO